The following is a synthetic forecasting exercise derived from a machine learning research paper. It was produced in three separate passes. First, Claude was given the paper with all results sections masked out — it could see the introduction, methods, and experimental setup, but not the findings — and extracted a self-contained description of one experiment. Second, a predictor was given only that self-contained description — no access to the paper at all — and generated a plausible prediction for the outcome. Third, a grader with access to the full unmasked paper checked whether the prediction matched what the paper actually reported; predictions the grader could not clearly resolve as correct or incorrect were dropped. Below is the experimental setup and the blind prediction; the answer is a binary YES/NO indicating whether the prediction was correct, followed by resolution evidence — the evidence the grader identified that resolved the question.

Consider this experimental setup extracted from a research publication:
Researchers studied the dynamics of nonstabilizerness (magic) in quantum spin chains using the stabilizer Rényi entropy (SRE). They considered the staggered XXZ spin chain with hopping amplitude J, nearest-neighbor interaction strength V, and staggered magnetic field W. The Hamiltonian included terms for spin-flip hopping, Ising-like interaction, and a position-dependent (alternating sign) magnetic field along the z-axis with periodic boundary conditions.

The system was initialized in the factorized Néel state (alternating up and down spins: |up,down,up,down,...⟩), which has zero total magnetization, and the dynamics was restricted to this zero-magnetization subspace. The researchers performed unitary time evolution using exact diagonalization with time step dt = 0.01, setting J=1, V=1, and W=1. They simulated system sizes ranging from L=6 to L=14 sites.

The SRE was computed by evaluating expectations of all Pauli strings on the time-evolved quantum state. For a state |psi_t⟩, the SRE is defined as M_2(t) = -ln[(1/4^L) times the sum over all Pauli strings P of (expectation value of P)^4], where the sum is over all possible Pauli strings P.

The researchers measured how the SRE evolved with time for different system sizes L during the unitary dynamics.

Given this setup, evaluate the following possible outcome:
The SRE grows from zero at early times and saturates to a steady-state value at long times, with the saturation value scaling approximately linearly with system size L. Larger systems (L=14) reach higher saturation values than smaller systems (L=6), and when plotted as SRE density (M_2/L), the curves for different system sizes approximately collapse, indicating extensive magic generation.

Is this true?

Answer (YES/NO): NO